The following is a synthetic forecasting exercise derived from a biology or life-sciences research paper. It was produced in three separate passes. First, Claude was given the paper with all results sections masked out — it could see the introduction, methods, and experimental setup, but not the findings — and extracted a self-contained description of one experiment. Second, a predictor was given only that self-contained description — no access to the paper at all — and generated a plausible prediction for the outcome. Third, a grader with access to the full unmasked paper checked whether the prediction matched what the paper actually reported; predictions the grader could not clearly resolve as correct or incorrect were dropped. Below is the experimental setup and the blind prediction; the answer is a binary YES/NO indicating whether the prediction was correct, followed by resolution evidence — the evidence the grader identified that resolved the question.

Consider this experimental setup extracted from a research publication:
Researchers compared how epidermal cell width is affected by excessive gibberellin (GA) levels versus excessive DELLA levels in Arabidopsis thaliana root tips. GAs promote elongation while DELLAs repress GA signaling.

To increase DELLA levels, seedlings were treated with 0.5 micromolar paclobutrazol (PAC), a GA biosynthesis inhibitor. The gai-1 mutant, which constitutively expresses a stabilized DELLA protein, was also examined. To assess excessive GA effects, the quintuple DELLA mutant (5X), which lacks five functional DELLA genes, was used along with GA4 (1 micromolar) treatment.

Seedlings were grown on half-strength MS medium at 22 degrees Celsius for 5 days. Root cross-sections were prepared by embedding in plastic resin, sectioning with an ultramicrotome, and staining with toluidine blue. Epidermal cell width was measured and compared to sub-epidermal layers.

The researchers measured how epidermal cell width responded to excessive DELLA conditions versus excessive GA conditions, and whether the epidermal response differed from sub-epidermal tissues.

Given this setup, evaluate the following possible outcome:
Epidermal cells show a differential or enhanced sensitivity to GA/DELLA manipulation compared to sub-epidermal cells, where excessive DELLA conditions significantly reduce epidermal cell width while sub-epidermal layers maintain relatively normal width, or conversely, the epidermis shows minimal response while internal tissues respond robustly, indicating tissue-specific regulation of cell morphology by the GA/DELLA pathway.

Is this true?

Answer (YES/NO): NO